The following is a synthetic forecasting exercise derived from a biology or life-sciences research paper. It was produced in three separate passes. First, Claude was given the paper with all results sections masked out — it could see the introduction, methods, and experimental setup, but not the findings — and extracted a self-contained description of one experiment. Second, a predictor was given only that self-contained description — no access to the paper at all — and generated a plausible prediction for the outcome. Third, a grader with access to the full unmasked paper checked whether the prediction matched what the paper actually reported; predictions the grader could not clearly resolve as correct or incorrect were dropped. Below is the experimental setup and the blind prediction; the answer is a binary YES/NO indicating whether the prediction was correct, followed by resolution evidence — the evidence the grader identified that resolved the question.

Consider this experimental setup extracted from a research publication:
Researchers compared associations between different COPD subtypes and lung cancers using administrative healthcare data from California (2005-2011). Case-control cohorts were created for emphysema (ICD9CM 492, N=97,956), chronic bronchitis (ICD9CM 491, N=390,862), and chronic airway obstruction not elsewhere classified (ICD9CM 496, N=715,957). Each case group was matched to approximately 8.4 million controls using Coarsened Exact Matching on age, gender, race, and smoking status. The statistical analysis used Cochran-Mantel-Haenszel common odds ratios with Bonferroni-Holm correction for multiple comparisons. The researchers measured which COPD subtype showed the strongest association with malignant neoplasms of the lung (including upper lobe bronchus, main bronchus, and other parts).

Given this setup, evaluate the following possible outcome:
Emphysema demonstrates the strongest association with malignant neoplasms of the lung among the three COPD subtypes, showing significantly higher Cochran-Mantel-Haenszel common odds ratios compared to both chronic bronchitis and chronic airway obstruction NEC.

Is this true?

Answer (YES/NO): YES